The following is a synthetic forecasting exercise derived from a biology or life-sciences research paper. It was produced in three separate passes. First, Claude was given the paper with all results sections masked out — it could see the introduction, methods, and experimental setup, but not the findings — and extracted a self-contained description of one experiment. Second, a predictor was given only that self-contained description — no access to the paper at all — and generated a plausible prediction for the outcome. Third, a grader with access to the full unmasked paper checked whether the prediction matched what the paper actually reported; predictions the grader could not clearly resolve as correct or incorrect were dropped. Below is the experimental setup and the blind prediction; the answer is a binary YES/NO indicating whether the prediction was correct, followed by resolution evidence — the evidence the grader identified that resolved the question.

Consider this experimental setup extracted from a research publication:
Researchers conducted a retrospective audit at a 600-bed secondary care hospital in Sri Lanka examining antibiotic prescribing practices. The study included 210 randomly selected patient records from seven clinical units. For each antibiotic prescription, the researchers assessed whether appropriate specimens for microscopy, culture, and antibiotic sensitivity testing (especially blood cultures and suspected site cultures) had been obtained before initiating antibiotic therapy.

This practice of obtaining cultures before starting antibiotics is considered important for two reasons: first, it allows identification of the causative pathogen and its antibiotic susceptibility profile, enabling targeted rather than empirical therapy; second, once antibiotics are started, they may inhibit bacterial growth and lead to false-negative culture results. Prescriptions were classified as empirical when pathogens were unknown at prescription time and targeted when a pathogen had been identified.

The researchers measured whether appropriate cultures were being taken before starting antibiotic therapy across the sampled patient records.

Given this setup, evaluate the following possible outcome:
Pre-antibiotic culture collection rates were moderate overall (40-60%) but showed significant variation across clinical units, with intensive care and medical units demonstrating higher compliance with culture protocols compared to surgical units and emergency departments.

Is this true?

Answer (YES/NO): NO